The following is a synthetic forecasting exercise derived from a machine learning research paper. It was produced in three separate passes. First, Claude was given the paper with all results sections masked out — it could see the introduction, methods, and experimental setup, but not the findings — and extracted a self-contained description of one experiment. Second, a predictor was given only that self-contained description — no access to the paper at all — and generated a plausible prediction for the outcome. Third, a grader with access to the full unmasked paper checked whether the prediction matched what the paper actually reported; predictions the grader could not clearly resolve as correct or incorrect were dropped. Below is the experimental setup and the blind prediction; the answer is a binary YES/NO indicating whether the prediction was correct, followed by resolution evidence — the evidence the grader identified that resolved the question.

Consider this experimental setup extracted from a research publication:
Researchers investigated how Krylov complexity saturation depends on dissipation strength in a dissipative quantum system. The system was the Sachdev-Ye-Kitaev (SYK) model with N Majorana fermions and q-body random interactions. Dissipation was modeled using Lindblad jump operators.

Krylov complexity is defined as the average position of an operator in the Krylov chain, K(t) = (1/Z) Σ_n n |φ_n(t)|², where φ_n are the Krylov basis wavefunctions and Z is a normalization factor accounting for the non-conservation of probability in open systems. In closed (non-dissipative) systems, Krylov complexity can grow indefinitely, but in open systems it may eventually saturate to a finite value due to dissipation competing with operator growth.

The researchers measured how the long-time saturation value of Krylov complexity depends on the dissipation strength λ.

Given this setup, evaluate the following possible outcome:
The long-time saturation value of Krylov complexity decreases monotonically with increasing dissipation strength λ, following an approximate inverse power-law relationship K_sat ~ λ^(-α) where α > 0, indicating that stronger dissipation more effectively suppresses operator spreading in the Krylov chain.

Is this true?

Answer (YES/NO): YES